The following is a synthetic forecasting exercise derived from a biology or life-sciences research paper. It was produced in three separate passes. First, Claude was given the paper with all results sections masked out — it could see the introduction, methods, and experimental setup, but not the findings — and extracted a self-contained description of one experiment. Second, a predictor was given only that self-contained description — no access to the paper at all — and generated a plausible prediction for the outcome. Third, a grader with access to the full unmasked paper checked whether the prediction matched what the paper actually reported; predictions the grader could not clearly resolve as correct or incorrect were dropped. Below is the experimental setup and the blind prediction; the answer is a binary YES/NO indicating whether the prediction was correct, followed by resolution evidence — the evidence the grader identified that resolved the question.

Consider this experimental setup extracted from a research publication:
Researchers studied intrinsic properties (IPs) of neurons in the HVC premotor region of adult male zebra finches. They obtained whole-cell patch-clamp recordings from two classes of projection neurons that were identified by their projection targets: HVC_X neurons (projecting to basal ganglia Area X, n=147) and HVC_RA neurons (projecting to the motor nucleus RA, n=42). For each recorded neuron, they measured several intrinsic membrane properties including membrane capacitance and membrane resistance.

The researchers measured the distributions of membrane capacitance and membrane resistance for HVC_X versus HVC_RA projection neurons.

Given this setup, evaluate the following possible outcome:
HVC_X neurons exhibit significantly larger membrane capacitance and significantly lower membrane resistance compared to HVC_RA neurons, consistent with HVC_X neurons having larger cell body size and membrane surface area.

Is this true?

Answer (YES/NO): NO